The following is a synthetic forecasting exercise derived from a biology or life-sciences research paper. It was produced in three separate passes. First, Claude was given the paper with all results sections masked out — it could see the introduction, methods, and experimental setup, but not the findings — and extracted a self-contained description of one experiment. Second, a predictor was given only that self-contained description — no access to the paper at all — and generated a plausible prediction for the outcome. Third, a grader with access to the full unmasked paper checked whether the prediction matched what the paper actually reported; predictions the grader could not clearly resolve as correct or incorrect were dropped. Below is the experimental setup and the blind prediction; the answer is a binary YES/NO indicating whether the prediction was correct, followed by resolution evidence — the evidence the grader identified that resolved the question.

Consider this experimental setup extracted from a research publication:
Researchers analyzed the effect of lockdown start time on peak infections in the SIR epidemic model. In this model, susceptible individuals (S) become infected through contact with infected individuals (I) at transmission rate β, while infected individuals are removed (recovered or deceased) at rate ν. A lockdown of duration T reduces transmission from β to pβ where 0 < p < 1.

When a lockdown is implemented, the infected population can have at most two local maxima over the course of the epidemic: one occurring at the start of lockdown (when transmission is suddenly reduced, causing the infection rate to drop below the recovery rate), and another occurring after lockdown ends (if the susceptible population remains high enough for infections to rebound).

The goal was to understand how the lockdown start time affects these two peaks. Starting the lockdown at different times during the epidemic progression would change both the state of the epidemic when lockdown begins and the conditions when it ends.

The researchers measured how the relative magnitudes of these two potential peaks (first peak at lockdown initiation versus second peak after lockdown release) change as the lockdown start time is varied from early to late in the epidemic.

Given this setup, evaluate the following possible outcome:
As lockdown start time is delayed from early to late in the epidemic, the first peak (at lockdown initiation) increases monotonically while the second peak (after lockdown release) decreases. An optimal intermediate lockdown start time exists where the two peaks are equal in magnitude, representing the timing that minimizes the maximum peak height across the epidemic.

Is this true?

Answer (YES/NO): YES